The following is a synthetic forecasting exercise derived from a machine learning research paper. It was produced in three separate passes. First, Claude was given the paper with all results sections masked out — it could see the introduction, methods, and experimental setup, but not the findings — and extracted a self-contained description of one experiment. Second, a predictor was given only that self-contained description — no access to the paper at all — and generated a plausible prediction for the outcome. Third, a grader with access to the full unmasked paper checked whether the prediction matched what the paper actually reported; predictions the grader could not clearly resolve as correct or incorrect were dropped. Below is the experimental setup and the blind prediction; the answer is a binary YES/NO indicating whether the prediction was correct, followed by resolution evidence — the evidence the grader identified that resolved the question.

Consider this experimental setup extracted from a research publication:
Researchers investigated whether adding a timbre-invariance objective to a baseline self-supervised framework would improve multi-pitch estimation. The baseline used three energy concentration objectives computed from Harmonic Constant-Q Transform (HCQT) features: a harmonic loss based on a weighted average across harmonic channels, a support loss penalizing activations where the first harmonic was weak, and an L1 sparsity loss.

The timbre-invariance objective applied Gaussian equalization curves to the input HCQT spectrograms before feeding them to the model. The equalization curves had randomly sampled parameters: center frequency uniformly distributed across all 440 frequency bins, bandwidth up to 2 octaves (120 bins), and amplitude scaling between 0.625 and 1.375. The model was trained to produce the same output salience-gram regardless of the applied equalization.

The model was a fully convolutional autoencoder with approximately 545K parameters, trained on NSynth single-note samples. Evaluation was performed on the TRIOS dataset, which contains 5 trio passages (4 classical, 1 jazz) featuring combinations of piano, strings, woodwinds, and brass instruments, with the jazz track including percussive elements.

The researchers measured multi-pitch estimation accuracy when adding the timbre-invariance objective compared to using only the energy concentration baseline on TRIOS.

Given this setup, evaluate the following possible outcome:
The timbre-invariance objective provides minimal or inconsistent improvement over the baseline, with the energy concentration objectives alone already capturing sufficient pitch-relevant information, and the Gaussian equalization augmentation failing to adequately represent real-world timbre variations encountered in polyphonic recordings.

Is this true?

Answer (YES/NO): NO